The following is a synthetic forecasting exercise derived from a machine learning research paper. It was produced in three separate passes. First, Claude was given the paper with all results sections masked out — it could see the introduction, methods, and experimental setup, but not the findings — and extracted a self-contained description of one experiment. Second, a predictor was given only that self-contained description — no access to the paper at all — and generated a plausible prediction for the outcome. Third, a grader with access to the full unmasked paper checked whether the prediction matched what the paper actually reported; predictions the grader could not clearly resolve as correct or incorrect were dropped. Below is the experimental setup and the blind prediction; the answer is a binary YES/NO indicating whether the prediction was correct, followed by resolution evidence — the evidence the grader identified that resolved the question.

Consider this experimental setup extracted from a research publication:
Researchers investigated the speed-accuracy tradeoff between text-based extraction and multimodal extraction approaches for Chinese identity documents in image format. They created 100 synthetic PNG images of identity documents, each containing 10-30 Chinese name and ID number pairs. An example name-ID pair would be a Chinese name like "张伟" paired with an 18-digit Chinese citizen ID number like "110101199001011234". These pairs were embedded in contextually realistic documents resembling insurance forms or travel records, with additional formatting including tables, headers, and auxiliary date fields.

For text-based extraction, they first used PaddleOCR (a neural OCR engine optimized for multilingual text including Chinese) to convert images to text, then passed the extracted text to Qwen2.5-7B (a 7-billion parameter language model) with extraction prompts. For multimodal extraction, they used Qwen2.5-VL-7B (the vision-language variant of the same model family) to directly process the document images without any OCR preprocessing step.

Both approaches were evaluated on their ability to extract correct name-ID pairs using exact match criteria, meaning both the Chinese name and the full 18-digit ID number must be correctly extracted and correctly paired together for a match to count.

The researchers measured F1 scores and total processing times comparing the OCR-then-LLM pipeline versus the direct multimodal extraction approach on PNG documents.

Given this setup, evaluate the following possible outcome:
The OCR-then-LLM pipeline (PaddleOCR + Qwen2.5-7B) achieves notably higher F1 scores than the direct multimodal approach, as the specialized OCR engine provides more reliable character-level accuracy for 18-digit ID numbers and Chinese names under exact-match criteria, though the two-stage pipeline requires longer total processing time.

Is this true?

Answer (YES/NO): NO